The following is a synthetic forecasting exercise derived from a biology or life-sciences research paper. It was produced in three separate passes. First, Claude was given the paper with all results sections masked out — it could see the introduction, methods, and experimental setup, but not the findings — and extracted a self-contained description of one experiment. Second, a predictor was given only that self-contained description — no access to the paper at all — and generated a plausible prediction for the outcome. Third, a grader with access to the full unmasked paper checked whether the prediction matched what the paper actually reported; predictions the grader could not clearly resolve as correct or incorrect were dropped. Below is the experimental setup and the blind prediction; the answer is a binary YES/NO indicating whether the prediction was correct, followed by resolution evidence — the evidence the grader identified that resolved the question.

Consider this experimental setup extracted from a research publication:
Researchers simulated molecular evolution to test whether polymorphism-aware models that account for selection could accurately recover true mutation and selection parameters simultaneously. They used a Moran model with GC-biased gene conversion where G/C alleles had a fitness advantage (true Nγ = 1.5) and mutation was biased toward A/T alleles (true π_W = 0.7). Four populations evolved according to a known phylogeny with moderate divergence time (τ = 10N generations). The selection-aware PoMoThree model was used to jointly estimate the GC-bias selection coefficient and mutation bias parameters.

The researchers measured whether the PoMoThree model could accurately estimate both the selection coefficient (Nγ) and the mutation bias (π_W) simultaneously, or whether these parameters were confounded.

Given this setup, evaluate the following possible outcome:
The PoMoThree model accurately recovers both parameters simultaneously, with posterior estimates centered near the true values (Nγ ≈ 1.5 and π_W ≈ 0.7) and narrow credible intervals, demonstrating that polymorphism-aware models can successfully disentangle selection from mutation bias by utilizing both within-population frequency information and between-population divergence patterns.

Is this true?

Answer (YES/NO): YES